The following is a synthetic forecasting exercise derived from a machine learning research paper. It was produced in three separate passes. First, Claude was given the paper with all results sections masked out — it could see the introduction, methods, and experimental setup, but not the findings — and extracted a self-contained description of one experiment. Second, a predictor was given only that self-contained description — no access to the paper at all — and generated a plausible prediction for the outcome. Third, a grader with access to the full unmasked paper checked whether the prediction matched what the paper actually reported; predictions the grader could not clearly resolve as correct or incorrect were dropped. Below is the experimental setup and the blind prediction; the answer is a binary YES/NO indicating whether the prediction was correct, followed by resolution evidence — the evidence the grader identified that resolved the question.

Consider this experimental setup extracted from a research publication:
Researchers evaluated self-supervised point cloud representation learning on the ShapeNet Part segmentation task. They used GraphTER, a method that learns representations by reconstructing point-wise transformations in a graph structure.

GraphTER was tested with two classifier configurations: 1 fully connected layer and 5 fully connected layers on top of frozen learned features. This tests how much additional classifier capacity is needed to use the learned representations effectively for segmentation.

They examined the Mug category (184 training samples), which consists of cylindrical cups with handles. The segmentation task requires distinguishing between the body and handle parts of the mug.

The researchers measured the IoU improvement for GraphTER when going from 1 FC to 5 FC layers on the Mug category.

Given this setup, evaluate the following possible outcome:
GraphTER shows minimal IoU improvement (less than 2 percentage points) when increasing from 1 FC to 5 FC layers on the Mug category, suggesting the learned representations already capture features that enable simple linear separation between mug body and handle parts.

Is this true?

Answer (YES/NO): NO